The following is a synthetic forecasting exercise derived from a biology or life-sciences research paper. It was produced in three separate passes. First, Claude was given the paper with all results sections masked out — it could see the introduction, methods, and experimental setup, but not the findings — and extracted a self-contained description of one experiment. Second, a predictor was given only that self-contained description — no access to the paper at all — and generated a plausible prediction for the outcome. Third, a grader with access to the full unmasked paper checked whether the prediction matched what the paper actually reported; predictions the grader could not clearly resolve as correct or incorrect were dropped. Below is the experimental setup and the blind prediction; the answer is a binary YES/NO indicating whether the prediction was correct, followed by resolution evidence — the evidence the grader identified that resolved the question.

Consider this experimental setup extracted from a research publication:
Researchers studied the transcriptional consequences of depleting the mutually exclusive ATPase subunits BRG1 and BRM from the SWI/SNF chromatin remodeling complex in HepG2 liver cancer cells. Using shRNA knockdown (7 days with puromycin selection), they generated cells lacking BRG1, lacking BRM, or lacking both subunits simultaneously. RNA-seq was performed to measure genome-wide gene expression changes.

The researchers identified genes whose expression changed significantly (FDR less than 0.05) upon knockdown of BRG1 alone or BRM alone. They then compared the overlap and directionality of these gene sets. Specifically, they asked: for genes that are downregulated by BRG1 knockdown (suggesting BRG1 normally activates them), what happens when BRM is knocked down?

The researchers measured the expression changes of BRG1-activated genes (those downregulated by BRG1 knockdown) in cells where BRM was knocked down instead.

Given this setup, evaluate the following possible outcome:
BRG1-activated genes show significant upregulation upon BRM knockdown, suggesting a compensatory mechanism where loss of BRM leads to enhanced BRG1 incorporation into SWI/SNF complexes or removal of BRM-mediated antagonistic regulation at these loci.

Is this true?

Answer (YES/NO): NO